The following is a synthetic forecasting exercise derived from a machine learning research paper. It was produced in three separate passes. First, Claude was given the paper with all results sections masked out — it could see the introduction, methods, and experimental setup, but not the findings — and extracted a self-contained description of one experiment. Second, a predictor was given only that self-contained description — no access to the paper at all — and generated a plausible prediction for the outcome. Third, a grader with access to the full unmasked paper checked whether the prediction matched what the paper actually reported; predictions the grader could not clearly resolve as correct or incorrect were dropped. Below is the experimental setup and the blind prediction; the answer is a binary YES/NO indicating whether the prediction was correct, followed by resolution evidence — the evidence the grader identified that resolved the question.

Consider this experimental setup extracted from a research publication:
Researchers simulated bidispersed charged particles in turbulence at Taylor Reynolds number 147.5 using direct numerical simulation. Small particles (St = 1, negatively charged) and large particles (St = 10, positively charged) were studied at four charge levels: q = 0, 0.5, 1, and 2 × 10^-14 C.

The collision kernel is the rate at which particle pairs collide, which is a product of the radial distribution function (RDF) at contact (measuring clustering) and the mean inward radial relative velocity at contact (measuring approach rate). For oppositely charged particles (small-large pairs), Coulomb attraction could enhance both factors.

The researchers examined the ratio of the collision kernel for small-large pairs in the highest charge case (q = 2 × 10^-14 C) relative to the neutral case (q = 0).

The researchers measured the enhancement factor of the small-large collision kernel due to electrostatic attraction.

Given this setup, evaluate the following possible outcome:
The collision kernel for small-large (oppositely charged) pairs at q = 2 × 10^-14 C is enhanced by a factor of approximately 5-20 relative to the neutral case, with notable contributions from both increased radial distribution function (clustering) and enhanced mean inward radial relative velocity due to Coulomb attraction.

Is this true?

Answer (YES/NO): NO